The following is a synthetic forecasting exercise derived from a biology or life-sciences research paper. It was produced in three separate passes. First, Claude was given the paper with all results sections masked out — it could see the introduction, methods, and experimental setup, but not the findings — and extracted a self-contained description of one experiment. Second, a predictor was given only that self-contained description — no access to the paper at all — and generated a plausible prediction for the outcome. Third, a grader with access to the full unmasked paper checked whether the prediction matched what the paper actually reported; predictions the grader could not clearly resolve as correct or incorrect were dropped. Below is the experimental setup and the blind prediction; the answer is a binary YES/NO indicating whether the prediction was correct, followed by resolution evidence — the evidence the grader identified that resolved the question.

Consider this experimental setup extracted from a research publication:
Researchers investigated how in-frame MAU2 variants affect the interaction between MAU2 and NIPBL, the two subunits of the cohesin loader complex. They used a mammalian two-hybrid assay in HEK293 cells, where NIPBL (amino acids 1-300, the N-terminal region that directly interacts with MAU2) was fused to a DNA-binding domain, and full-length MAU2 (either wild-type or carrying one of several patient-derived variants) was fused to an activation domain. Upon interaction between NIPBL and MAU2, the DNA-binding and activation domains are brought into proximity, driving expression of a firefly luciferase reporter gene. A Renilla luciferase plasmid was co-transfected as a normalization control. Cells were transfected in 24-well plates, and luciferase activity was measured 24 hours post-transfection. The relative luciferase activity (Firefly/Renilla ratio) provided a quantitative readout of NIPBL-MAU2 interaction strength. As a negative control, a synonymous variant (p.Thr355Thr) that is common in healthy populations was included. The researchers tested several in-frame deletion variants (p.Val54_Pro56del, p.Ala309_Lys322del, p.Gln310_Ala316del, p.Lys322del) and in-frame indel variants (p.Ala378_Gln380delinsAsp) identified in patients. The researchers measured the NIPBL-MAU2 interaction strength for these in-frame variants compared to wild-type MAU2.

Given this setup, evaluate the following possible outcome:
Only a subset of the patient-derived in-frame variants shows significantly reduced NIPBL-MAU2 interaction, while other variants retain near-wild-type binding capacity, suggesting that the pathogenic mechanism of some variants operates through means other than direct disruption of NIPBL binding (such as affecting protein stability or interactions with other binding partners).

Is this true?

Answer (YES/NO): YES